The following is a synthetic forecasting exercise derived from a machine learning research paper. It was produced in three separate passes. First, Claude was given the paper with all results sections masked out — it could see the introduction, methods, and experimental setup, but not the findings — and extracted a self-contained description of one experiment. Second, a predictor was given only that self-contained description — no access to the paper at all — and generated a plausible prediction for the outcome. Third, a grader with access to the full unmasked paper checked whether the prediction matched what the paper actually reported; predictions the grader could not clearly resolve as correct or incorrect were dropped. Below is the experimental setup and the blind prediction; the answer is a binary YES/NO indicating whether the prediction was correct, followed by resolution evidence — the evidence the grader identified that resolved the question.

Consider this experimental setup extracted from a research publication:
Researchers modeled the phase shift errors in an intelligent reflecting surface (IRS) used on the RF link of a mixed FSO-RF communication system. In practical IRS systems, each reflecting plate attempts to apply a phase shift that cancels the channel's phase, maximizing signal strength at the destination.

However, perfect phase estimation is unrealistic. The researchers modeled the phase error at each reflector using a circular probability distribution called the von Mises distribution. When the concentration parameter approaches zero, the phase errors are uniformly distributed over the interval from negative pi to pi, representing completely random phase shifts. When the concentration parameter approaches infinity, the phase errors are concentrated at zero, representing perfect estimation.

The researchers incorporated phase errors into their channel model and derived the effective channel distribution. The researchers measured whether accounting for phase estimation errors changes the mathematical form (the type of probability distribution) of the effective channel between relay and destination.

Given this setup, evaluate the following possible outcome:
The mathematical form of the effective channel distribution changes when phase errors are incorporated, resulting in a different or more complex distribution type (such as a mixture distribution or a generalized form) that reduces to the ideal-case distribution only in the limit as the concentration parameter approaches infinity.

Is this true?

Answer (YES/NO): NO